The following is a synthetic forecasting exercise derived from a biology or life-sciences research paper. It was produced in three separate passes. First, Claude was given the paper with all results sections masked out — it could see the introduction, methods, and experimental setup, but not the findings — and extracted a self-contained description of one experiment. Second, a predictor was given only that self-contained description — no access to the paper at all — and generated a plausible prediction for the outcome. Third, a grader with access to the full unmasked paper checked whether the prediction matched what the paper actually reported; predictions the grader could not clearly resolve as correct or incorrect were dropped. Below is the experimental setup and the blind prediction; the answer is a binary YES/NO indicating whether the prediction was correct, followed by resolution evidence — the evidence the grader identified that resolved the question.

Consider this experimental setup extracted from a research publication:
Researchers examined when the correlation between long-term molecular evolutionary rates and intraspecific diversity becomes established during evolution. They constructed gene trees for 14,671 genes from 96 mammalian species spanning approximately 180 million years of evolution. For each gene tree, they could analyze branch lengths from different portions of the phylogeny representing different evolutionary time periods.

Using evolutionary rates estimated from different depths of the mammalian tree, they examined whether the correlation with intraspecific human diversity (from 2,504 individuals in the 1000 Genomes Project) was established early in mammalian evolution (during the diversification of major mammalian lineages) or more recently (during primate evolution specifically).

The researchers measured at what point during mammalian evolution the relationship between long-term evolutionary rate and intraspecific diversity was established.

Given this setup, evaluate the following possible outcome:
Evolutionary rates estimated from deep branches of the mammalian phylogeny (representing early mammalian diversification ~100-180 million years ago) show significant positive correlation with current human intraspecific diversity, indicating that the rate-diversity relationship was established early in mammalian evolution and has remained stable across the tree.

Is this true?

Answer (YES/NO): YES